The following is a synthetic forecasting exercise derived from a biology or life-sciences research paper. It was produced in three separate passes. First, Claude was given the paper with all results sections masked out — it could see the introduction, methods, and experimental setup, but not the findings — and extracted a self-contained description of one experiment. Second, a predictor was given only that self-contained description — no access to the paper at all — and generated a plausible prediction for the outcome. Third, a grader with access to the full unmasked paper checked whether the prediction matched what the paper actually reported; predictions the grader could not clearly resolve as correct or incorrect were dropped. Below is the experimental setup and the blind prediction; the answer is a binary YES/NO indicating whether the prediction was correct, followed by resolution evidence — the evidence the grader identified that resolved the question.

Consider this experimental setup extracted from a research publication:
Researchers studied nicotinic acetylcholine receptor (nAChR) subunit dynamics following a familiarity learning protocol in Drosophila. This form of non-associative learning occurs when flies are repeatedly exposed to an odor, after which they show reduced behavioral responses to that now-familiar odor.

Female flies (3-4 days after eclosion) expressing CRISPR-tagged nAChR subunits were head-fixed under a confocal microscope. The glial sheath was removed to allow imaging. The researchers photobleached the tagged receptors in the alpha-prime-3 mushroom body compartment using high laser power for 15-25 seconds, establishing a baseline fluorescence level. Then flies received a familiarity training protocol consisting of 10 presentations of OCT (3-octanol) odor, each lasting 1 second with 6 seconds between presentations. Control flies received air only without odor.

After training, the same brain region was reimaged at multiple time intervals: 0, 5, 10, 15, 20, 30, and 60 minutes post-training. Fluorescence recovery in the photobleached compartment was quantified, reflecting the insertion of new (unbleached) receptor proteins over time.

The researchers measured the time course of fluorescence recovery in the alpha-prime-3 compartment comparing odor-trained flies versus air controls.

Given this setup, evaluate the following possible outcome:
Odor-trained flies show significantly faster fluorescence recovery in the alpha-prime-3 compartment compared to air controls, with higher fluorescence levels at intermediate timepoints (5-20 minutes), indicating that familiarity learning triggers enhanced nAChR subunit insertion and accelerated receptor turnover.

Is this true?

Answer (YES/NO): YES